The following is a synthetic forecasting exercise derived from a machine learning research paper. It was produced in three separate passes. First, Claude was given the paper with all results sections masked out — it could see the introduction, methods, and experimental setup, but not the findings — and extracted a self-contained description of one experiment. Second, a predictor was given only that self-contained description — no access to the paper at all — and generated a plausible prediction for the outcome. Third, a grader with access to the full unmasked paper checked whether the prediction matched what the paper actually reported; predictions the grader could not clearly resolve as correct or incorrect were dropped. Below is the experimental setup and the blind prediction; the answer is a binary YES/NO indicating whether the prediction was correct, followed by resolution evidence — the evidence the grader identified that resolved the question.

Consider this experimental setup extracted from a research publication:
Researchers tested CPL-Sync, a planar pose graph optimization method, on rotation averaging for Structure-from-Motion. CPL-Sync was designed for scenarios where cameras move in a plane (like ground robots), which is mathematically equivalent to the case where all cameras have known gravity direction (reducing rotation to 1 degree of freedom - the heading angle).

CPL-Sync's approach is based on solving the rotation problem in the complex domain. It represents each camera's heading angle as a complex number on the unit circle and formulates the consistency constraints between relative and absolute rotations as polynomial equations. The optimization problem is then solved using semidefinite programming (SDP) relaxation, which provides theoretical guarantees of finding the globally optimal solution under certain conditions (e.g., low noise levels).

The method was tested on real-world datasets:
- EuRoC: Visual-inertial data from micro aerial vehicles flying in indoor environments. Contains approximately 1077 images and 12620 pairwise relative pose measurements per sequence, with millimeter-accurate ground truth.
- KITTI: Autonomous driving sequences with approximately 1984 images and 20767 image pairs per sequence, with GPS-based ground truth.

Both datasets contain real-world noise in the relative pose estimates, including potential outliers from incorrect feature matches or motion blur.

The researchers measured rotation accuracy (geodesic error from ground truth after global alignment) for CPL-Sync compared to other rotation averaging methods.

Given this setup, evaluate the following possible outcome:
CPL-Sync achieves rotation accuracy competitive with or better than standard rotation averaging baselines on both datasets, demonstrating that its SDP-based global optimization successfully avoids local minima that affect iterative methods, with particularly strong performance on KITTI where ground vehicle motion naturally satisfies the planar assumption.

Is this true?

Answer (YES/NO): NO